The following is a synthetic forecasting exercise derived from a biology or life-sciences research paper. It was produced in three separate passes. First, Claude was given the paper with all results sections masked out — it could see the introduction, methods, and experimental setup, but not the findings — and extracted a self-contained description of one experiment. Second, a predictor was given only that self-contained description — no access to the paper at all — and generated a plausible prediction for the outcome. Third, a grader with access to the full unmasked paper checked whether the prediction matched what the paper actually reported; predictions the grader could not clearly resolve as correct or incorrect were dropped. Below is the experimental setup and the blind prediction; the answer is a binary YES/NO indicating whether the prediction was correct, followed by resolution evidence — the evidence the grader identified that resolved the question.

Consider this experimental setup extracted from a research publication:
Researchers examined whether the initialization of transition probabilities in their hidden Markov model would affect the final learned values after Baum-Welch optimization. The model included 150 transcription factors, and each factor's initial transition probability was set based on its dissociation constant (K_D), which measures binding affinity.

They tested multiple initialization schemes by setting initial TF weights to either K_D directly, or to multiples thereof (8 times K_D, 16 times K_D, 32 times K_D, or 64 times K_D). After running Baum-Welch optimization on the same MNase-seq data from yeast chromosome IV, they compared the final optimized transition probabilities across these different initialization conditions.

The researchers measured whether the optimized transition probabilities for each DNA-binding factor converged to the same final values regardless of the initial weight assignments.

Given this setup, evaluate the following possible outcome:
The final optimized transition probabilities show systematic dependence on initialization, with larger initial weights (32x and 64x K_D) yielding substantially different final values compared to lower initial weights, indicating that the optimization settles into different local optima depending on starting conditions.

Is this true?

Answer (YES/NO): NO